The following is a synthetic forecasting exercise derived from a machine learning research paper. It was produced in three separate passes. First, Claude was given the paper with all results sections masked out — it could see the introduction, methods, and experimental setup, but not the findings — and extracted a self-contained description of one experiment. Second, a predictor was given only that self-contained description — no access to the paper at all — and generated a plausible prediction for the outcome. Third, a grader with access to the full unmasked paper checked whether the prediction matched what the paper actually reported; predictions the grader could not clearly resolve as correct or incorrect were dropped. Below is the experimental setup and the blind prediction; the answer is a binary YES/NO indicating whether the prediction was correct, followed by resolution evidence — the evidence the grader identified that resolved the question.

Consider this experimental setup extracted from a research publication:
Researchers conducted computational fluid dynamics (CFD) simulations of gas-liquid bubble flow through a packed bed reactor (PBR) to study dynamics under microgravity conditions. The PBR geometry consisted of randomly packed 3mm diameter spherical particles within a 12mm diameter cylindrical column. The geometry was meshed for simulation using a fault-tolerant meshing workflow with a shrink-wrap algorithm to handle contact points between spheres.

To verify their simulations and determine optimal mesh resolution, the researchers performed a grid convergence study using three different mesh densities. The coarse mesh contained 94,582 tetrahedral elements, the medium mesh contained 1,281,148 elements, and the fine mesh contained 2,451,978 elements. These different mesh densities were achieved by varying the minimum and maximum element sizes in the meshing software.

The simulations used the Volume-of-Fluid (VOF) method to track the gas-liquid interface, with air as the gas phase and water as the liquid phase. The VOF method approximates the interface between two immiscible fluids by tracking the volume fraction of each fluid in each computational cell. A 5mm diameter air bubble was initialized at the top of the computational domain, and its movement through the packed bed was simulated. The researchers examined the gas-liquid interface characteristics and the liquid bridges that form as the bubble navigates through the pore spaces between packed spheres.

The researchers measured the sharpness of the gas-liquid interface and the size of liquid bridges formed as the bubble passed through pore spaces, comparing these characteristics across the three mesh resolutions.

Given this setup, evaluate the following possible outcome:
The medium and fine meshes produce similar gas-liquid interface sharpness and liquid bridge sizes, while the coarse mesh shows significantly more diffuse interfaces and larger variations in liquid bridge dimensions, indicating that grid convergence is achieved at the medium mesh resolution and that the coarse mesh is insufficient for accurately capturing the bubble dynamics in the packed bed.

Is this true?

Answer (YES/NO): YES